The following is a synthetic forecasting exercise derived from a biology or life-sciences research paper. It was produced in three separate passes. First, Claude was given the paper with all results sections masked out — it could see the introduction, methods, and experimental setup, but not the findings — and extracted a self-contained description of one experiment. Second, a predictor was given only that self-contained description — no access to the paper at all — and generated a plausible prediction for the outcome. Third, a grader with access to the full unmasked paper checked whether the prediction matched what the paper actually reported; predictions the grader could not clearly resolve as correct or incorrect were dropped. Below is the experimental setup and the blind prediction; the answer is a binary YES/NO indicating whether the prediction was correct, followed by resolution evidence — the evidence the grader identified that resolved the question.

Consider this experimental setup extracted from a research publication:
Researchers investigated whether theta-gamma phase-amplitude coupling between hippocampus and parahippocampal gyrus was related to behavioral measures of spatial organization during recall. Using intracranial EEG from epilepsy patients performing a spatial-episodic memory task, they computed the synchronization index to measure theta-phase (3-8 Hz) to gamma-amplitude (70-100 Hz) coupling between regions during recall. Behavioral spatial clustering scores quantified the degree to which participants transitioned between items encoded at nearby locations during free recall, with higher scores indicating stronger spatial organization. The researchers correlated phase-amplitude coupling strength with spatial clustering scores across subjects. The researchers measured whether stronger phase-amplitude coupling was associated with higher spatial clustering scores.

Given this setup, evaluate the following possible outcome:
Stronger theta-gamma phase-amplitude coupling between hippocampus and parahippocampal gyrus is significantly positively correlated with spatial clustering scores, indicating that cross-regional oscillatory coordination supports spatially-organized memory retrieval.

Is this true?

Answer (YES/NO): NO